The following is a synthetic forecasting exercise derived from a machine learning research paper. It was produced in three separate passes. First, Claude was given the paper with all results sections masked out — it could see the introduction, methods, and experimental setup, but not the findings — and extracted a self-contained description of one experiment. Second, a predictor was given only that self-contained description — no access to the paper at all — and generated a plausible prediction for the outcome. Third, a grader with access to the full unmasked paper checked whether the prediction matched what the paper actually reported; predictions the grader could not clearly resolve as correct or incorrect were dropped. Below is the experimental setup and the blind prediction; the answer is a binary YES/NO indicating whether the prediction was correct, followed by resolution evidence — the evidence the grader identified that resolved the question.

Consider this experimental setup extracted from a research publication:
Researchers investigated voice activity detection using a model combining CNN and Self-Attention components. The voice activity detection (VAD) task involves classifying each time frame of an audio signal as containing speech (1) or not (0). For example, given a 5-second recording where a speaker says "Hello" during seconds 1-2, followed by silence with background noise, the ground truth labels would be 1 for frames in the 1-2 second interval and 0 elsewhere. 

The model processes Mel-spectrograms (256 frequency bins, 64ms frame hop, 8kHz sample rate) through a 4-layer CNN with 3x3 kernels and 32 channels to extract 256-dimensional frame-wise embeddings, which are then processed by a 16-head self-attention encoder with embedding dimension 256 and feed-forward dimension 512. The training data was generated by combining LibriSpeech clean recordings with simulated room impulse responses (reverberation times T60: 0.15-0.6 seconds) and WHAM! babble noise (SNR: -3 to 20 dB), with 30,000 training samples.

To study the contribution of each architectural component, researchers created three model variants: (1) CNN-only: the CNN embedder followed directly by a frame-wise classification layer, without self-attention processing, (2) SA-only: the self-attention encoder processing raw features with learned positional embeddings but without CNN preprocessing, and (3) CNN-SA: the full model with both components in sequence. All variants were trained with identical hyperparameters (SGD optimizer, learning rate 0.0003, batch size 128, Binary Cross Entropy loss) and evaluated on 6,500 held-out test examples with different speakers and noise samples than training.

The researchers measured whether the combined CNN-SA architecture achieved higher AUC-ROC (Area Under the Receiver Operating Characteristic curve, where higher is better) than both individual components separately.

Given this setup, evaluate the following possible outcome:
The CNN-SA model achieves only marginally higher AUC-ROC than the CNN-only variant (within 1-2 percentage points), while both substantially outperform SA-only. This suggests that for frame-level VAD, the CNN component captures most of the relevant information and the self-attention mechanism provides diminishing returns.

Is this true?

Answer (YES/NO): NO